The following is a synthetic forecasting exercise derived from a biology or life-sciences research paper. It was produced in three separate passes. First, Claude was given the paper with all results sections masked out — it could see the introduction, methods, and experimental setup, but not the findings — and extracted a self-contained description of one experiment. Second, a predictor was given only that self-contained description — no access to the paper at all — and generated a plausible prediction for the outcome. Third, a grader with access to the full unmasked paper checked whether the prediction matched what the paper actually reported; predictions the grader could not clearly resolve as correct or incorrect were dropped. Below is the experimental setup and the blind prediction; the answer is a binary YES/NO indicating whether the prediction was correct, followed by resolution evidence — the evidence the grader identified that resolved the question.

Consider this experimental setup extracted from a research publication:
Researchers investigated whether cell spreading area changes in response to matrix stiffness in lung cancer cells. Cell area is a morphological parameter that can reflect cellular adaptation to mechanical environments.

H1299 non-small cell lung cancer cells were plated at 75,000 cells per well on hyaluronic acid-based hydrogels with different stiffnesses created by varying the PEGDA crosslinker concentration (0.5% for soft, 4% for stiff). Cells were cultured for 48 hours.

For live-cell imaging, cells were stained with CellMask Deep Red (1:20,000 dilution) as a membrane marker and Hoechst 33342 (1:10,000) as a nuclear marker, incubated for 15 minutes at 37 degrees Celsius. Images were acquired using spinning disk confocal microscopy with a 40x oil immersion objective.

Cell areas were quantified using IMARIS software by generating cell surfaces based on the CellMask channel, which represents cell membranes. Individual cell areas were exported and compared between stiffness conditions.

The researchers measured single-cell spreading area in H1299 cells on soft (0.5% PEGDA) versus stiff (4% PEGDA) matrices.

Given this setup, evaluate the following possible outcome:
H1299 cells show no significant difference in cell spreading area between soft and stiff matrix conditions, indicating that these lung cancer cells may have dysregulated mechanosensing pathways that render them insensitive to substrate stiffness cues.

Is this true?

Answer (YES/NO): NO